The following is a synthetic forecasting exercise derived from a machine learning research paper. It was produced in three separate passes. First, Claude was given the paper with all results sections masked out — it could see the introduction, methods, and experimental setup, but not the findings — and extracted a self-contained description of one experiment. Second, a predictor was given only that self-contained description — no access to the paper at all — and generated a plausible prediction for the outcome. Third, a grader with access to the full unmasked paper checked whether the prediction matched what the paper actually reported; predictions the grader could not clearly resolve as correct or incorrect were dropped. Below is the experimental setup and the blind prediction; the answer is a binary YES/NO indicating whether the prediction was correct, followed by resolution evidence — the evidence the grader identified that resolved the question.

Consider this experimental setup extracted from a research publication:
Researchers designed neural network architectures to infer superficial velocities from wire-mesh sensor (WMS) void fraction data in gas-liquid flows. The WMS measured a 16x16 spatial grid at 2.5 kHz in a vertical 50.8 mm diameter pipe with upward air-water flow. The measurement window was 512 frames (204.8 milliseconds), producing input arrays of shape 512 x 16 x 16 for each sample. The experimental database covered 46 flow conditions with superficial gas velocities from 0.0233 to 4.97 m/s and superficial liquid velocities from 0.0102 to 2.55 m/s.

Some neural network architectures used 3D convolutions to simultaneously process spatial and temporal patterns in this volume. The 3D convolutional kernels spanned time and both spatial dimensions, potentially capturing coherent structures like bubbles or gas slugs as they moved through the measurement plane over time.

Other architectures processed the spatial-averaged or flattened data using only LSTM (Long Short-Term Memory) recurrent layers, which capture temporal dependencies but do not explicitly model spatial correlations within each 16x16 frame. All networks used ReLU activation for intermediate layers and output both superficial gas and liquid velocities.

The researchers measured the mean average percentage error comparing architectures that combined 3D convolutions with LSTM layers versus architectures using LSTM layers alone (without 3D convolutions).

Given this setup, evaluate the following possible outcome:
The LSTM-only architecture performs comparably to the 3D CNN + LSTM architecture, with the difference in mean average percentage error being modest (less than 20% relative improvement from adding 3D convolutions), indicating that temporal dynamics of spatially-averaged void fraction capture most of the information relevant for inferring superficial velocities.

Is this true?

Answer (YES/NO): NO